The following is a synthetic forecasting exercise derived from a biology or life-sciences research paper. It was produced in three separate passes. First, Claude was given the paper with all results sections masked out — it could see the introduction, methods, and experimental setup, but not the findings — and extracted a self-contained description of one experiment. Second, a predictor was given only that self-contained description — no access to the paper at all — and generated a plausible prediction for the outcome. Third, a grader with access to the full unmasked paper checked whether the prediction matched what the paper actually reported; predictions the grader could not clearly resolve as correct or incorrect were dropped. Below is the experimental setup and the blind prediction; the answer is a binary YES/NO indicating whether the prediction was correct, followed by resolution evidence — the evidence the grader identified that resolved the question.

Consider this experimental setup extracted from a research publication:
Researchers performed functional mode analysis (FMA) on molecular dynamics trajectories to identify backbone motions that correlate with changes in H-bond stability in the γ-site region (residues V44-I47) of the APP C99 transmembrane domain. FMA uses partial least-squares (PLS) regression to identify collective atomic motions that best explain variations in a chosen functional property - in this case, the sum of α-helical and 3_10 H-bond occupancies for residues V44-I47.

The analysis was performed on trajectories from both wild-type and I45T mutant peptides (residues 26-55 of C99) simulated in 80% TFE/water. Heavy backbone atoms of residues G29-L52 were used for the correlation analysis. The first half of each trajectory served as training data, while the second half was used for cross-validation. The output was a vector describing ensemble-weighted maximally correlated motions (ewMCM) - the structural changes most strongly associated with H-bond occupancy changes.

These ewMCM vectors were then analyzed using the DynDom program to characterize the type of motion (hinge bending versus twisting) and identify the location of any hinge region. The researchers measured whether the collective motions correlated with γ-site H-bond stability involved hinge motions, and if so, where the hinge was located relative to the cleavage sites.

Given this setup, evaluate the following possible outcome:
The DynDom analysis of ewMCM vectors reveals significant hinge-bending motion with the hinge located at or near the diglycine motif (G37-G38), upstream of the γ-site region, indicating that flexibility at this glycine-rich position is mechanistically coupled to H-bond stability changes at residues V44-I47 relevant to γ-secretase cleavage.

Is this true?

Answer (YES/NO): NO